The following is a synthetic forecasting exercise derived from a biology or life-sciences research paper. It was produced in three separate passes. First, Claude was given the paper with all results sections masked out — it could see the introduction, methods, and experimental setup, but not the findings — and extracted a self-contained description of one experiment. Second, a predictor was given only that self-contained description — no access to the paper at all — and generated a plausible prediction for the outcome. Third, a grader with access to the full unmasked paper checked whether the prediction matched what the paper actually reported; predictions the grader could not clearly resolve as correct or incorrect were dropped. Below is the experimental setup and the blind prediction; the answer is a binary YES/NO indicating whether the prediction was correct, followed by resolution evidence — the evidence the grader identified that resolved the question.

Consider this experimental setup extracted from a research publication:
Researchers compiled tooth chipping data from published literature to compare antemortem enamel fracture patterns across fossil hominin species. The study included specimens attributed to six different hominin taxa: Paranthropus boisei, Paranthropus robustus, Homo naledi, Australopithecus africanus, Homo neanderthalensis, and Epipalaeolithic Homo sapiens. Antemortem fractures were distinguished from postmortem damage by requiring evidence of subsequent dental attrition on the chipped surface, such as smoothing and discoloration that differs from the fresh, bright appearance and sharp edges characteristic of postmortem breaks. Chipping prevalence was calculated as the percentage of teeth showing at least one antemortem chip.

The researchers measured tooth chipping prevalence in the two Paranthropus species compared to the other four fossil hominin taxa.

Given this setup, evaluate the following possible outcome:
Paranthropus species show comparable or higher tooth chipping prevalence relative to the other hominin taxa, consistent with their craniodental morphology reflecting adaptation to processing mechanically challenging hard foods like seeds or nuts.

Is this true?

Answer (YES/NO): NO